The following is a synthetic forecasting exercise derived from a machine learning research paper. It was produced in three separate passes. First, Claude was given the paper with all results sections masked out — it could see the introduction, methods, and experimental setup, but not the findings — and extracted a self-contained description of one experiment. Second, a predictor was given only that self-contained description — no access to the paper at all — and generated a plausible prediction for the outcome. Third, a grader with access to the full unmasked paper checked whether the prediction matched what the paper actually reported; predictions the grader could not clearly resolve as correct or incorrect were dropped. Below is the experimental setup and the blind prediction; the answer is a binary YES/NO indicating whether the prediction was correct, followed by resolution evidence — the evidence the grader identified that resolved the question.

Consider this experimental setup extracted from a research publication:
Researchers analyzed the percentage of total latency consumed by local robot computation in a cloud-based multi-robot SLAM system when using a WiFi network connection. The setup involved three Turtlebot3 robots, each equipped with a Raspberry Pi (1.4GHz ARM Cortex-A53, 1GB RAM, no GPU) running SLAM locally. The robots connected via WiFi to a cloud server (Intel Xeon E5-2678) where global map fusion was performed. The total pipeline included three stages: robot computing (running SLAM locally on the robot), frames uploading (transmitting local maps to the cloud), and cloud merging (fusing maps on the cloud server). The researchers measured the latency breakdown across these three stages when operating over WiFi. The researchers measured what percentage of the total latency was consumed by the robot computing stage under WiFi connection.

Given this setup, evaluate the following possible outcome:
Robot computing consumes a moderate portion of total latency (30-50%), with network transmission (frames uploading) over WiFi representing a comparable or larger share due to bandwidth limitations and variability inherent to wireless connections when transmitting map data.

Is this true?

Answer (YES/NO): YES